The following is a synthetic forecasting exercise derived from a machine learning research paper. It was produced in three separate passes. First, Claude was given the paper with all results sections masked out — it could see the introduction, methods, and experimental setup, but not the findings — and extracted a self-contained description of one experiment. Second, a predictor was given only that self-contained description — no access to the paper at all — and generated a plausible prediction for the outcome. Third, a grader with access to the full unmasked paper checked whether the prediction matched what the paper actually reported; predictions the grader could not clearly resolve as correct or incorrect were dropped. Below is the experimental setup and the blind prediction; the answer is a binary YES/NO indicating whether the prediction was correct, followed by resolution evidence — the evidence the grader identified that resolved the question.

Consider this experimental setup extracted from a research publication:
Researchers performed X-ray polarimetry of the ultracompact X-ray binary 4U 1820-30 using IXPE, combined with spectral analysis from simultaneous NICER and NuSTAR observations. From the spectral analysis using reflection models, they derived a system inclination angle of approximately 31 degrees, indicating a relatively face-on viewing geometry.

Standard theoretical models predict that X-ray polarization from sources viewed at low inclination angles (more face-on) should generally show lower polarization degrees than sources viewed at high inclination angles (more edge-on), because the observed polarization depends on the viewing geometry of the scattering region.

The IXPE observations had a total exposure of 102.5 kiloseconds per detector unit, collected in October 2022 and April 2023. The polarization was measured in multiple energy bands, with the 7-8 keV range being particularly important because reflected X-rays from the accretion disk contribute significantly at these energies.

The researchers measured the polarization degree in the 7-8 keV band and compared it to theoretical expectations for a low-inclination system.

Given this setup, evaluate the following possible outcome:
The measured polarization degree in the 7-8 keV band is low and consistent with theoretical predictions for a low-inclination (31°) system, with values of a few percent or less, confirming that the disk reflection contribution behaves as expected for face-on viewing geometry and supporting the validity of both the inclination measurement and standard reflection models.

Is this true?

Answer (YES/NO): NO